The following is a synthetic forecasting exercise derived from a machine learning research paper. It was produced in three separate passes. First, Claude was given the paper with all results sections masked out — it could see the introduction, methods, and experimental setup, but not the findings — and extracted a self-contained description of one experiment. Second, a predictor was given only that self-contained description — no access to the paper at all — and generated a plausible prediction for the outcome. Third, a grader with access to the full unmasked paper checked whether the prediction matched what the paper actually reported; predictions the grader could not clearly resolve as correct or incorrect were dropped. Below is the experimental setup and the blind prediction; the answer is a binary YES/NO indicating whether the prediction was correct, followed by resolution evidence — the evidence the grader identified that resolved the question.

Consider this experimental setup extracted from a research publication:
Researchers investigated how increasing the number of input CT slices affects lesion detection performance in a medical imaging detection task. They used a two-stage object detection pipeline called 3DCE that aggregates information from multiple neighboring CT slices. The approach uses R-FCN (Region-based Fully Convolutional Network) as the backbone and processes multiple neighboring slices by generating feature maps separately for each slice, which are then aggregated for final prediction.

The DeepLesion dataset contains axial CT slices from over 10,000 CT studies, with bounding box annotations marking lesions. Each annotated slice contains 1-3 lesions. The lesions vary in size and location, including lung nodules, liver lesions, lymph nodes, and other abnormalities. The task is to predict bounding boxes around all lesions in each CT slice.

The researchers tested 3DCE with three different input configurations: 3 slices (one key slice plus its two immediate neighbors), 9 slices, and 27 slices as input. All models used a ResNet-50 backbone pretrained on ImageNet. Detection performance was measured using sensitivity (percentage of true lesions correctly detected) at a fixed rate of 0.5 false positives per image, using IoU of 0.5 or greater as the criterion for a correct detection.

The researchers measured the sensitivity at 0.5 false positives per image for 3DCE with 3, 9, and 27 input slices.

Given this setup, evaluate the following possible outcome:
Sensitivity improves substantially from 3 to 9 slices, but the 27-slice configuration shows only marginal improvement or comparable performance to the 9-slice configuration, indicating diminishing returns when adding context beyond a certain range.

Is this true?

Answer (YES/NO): NO